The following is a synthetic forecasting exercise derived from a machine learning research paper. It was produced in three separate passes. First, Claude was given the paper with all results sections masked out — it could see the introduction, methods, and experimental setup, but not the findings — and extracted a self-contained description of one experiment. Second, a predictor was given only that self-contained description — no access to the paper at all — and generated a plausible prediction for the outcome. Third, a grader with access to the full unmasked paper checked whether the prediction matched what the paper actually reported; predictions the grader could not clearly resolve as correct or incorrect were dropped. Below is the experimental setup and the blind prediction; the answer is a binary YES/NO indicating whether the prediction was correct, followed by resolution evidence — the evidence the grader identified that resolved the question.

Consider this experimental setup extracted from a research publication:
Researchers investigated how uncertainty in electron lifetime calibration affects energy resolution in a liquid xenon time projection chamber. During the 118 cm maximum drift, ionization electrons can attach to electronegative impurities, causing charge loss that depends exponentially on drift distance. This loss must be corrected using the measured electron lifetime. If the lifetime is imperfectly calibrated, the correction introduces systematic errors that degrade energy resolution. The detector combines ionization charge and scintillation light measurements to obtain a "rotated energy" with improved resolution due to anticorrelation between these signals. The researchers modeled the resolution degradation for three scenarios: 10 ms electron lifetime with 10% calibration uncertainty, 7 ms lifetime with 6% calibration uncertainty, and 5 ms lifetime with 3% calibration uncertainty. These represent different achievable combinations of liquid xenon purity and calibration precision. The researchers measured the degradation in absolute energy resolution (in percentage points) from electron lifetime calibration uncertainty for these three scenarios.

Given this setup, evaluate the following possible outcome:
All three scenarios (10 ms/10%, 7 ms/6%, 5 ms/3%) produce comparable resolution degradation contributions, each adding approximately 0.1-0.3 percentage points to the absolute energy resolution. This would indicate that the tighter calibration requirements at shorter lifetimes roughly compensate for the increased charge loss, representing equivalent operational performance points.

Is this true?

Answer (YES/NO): NO